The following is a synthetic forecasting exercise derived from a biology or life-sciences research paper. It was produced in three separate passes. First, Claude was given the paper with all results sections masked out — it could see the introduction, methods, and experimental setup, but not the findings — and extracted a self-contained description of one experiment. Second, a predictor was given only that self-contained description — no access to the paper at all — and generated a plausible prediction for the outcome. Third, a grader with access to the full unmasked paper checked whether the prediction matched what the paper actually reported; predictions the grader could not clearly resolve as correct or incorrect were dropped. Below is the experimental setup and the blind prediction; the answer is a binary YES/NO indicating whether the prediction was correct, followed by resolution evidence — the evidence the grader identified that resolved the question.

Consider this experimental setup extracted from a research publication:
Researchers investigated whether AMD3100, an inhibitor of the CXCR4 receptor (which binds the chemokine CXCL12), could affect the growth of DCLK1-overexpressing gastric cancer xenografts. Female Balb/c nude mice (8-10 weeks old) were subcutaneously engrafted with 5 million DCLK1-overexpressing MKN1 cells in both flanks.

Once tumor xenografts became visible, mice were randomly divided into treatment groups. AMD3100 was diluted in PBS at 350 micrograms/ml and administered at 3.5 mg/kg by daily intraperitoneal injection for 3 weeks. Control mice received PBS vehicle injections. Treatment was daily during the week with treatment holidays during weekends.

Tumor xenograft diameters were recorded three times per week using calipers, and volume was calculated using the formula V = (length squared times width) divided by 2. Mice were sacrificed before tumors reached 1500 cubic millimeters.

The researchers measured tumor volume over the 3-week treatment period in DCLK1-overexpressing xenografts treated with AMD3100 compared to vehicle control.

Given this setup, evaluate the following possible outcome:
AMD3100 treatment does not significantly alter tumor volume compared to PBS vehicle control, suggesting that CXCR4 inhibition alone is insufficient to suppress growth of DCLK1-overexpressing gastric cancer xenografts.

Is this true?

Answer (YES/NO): NO